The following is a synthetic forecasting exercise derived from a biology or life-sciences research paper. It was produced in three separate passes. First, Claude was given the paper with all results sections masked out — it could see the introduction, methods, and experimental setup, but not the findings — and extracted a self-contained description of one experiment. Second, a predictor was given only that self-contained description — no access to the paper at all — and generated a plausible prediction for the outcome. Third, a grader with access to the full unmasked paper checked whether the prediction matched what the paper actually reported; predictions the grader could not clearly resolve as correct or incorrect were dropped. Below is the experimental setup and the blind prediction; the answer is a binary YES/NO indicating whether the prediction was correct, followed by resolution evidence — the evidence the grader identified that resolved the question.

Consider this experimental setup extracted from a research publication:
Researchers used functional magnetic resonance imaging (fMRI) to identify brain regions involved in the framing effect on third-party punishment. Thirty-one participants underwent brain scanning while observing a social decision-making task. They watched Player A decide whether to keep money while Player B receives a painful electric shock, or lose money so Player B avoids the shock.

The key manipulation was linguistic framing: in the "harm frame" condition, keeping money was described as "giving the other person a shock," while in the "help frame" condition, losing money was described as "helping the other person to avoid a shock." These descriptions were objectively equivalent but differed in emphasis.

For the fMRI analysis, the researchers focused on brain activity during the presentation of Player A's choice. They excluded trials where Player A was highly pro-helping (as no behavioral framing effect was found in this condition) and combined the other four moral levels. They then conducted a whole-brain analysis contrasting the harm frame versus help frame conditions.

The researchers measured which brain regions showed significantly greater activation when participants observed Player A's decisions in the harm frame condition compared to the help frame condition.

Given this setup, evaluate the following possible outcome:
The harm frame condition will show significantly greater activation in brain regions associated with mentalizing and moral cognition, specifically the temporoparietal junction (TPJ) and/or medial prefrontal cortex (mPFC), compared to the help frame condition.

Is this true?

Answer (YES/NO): NO